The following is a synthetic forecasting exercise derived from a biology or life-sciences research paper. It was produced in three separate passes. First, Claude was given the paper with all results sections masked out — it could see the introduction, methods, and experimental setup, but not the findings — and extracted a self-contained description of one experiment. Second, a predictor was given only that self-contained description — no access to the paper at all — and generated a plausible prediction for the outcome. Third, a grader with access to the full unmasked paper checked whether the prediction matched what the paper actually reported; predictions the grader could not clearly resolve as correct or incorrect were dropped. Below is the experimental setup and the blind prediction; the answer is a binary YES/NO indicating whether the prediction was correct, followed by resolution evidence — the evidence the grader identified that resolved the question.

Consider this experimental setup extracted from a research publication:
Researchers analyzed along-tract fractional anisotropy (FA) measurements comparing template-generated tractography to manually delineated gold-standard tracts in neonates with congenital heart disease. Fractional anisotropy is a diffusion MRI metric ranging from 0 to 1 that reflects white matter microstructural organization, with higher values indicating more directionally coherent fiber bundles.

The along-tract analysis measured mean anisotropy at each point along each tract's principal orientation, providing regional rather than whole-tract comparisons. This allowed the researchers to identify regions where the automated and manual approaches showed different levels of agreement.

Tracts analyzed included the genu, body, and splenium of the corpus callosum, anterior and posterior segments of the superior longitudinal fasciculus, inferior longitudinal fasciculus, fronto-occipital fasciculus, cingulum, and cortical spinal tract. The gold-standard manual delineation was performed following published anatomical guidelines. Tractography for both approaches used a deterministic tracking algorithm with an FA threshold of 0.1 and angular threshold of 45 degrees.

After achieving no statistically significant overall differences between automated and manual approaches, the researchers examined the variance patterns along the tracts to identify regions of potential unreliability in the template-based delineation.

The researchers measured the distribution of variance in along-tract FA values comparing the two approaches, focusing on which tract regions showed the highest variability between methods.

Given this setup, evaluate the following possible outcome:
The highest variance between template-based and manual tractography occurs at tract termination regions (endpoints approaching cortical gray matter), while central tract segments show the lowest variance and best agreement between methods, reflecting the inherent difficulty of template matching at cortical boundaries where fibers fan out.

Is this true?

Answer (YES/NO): YES